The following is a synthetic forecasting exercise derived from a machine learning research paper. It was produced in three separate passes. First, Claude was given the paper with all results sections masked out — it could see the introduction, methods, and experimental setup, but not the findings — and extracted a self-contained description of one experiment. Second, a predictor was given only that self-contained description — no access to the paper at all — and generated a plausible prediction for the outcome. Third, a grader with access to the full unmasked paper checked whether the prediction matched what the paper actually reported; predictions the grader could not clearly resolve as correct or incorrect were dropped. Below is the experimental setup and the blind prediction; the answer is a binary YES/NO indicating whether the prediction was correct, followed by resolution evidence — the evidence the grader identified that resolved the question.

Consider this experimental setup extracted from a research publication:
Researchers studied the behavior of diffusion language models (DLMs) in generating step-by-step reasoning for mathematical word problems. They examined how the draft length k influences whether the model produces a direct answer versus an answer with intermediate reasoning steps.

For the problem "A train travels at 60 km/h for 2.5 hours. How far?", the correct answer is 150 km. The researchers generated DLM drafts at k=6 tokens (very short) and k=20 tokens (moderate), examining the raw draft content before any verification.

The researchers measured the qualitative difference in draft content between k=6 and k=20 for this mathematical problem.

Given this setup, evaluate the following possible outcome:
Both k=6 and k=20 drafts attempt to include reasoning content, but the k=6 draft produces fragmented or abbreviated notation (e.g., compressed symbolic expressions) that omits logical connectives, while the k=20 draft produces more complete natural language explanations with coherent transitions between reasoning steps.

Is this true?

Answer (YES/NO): NO